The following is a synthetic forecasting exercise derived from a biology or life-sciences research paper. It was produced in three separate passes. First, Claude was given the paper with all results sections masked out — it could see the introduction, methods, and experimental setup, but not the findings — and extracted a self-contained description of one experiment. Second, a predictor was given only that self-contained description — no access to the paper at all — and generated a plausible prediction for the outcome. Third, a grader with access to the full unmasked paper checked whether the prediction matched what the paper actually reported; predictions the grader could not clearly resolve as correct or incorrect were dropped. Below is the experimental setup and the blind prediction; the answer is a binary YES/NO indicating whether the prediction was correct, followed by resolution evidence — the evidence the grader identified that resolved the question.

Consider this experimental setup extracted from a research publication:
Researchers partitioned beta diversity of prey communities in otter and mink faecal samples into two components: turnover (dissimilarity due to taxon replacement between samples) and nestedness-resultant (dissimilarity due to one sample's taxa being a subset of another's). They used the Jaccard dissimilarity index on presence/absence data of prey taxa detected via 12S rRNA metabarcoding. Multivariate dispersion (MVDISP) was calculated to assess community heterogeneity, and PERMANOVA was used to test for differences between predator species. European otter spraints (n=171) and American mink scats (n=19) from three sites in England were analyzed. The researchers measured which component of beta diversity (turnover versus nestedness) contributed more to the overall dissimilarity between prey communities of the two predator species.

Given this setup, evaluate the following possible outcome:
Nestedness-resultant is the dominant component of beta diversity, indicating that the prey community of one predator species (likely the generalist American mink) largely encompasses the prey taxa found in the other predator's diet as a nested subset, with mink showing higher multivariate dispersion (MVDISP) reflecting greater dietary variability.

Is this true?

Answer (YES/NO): NO